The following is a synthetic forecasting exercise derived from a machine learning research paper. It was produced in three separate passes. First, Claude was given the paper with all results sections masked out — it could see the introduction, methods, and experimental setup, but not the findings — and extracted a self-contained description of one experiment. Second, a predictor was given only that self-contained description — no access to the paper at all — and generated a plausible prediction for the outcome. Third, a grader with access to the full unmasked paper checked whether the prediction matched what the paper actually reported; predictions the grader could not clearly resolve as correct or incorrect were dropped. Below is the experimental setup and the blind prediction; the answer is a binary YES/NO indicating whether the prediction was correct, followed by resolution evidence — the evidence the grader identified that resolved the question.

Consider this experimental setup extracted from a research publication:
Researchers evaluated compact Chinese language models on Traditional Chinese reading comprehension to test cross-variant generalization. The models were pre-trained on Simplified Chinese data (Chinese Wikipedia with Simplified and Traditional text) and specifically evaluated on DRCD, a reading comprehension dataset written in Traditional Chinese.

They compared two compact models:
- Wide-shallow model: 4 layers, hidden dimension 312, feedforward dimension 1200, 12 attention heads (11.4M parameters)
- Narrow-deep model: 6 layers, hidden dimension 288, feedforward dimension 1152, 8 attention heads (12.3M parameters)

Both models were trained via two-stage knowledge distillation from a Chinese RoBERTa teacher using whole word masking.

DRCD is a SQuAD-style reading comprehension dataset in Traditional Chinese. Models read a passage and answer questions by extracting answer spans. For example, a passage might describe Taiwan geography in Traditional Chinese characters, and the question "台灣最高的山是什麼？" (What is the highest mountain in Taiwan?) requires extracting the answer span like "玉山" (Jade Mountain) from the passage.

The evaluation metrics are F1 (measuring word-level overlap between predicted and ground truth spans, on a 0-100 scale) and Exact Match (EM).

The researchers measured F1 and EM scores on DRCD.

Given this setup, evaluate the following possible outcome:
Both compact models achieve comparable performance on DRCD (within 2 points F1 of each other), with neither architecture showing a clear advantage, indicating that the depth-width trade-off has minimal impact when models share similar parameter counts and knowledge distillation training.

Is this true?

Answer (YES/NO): NO